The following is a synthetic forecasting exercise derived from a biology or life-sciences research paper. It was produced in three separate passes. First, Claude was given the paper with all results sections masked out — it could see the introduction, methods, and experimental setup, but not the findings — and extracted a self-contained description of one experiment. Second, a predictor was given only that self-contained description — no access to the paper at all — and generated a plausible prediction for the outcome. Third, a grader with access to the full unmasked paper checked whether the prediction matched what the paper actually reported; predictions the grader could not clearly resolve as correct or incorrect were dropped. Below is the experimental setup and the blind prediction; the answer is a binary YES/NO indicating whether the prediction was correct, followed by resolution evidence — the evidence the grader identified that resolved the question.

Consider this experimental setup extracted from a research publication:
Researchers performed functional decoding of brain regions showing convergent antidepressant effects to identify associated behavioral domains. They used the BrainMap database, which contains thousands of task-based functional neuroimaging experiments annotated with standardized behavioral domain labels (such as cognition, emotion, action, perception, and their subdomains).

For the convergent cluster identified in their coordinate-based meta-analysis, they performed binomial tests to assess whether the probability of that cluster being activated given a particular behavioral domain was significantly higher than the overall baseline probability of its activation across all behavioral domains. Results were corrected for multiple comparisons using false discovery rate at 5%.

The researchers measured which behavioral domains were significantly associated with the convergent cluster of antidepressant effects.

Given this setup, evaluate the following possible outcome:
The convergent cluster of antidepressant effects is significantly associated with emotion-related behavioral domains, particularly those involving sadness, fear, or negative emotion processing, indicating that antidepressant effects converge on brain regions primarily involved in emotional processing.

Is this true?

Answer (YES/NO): NO